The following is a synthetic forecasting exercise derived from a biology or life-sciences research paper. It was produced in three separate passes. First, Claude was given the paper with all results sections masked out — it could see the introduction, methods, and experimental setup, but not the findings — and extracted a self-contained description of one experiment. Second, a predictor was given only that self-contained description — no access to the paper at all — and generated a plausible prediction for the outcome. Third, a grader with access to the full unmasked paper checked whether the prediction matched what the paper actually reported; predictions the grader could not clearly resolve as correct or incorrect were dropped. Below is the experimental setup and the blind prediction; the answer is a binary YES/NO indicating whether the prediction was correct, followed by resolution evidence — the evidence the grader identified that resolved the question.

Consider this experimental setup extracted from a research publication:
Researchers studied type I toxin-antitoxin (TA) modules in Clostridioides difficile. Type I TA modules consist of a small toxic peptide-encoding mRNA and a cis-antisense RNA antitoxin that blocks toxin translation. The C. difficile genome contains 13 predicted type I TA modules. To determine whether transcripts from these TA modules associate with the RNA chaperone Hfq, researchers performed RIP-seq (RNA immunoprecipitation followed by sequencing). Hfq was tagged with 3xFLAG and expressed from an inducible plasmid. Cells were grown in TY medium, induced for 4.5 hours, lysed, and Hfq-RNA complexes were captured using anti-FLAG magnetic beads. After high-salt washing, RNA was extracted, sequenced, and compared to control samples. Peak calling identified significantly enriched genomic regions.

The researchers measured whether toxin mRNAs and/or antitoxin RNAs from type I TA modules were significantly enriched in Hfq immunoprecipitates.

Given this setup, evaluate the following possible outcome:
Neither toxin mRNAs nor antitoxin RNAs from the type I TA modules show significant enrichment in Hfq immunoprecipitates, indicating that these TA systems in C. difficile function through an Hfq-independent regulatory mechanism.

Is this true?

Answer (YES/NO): NO